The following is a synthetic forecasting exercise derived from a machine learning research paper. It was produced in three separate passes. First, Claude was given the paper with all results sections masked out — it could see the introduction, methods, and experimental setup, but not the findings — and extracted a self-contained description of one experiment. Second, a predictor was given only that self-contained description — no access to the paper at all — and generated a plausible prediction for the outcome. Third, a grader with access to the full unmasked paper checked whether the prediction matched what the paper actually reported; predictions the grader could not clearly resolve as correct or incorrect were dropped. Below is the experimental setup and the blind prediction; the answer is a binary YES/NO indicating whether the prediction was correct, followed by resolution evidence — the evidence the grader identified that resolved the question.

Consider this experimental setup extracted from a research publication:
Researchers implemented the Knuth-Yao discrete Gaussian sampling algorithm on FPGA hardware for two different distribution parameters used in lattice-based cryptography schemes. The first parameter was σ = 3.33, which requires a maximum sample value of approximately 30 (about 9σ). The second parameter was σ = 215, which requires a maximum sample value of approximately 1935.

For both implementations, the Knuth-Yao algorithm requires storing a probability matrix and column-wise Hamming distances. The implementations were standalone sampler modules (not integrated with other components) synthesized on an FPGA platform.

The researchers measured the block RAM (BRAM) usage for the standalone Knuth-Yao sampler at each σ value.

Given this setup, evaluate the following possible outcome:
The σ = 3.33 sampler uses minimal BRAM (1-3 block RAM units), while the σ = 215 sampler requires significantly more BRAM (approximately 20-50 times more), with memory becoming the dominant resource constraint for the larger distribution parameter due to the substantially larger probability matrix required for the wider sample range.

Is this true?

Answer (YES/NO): NO